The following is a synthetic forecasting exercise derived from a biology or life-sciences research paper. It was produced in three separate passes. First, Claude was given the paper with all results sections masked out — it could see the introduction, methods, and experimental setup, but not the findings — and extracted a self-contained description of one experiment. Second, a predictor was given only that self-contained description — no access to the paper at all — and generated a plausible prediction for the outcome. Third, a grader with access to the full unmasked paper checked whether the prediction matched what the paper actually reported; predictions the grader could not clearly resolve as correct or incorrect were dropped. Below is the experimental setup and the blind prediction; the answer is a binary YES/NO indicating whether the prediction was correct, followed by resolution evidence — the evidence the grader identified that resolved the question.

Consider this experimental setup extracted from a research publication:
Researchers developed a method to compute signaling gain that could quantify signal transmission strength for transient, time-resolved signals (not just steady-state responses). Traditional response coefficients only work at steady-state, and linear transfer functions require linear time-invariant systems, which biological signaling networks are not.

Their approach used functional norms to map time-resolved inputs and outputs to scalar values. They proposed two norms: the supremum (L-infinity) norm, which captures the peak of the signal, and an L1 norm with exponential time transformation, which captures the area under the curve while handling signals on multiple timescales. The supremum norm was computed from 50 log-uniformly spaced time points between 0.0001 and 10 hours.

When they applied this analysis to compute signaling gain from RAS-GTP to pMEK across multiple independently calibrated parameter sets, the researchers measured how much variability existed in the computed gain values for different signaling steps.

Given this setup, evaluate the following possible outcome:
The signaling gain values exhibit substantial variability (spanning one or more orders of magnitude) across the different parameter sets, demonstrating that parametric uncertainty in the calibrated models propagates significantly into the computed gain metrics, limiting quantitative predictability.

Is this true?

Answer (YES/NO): NO